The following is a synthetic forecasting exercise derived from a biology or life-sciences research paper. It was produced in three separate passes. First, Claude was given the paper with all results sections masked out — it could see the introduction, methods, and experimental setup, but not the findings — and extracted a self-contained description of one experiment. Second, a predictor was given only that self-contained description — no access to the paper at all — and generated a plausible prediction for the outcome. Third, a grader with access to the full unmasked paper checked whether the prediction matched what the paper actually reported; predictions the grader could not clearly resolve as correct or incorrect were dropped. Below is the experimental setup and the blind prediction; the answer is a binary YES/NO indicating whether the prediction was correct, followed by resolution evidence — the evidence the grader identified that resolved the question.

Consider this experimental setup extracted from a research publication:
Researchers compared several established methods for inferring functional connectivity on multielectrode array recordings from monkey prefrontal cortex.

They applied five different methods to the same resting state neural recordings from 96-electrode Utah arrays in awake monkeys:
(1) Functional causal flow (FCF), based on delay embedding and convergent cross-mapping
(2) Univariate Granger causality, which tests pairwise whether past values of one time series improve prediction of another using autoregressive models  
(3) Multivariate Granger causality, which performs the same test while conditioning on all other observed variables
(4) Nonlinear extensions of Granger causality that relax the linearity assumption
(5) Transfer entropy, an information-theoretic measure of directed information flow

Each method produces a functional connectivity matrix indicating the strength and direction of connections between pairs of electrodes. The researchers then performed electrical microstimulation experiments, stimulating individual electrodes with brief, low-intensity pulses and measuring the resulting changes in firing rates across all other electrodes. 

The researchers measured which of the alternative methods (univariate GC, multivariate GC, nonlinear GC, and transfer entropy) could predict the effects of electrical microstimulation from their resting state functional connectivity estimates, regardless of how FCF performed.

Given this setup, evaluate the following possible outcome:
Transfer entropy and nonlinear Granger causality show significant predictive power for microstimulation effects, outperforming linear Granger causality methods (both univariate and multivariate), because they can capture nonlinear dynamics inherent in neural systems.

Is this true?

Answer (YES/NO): NO